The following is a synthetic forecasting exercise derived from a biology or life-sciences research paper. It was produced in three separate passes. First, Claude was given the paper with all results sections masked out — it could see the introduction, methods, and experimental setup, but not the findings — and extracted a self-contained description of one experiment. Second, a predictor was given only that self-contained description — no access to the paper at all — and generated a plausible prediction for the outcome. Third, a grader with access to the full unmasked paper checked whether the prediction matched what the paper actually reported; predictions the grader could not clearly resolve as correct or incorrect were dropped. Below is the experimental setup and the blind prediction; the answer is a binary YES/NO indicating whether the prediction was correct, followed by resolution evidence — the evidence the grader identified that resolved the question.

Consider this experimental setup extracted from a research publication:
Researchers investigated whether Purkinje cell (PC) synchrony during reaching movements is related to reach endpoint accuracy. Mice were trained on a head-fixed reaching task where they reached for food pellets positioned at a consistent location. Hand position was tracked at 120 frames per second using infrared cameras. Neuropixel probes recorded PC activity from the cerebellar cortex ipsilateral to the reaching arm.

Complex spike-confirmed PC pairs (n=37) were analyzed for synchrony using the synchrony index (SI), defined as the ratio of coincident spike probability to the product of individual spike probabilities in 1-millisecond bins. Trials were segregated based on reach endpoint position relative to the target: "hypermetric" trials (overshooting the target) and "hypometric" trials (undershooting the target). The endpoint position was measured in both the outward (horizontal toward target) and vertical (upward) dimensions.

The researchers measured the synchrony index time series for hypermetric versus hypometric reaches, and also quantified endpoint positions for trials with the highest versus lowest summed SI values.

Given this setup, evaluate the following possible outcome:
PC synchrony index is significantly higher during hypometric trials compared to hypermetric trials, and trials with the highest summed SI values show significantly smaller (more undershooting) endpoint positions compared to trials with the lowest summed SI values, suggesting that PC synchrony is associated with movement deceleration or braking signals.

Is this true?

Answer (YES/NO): YES